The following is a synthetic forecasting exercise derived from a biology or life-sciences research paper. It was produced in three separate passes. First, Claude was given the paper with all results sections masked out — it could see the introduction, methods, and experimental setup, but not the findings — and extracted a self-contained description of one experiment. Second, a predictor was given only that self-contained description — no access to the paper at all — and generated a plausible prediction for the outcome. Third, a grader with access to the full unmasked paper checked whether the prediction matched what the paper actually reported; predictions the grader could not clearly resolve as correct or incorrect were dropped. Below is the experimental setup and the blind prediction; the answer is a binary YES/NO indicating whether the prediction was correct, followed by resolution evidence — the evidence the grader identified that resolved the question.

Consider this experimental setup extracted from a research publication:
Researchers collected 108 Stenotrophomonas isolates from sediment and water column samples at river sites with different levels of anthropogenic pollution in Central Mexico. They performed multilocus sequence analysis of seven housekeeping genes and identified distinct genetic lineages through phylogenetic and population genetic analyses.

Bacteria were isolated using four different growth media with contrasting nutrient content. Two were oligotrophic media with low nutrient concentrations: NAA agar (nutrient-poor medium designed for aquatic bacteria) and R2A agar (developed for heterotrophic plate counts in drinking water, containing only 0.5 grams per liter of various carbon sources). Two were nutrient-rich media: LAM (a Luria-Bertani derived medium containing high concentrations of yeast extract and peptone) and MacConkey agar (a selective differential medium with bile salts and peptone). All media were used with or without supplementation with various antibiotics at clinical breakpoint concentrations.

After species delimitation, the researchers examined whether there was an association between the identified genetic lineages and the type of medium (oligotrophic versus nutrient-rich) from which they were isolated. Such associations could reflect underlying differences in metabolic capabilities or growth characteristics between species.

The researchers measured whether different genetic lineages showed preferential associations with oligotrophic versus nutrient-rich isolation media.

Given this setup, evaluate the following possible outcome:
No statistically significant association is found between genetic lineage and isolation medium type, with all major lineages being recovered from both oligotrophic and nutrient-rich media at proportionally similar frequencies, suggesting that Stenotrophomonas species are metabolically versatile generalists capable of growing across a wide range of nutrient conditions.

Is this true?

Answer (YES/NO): NO